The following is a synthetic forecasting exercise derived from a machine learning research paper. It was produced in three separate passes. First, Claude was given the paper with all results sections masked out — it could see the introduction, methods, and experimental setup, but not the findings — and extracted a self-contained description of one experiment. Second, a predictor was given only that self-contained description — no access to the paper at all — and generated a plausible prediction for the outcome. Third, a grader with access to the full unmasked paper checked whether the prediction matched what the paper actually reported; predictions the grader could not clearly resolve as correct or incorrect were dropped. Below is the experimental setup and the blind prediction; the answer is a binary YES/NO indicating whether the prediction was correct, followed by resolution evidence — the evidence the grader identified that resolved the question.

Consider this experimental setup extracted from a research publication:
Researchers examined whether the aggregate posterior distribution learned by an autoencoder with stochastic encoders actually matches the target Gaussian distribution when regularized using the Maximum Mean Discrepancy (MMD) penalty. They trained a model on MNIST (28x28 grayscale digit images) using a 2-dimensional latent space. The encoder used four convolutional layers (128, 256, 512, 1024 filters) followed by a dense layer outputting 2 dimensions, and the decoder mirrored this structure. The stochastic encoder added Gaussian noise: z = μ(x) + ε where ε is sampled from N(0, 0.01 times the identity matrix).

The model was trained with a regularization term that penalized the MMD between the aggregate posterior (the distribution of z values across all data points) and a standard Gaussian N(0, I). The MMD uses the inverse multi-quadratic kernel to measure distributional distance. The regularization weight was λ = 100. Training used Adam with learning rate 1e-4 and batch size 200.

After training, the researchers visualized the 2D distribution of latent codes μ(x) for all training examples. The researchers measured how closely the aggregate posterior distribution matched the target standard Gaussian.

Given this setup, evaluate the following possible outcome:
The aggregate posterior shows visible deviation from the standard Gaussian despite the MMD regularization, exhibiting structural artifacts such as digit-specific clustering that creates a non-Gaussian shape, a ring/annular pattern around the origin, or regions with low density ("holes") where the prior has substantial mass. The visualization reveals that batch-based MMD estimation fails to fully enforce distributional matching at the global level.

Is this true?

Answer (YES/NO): YES